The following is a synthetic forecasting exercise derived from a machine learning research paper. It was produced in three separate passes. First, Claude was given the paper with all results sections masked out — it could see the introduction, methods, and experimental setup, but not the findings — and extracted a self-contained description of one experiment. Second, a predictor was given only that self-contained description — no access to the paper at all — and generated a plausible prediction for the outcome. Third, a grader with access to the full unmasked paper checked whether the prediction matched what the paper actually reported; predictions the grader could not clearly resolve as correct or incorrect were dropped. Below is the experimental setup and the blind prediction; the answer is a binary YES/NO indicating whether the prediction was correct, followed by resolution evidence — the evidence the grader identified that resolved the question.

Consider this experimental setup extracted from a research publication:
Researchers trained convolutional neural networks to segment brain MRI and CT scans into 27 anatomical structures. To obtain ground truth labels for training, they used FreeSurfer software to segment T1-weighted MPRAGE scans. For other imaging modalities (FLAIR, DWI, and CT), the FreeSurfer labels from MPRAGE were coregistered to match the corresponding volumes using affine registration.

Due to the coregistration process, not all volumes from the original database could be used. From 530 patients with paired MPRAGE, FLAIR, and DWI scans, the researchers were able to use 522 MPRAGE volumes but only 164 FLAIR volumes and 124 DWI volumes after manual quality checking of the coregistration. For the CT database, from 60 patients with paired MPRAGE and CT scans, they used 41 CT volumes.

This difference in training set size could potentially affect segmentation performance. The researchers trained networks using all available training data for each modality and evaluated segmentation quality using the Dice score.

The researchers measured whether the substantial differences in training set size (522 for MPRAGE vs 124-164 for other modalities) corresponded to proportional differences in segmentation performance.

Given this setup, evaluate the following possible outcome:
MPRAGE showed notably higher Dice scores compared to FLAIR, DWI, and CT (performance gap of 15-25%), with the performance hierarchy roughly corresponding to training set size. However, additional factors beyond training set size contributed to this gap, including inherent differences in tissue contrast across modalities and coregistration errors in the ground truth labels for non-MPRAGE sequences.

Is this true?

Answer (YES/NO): NO